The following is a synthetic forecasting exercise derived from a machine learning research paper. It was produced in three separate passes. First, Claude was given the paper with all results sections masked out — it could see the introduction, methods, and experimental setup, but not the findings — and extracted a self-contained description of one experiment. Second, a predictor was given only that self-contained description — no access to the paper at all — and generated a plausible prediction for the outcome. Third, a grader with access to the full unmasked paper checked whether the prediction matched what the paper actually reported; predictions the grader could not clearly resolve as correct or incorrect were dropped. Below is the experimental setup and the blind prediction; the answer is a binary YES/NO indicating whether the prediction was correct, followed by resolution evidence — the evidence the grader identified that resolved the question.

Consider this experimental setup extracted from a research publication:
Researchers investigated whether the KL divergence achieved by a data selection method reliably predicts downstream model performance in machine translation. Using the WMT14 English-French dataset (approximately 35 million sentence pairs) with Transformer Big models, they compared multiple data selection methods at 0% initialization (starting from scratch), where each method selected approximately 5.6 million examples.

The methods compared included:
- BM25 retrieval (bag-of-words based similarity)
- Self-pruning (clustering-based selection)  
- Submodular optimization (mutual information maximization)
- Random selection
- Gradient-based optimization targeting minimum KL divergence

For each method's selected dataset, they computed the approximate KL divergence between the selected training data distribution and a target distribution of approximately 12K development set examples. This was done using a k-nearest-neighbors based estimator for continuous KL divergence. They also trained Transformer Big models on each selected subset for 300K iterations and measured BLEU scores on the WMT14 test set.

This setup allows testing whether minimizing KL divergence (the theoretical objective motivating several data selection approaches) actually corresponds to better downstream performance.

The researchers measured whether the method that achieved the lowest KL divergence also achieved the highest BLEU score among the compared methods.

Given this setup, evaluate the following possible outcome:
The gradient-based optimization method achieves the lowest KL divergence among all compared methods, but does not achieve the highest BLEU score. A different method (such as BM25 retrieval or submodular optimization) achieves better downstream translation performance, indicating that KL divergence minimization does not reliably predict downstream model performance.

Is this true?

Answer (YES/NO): NO